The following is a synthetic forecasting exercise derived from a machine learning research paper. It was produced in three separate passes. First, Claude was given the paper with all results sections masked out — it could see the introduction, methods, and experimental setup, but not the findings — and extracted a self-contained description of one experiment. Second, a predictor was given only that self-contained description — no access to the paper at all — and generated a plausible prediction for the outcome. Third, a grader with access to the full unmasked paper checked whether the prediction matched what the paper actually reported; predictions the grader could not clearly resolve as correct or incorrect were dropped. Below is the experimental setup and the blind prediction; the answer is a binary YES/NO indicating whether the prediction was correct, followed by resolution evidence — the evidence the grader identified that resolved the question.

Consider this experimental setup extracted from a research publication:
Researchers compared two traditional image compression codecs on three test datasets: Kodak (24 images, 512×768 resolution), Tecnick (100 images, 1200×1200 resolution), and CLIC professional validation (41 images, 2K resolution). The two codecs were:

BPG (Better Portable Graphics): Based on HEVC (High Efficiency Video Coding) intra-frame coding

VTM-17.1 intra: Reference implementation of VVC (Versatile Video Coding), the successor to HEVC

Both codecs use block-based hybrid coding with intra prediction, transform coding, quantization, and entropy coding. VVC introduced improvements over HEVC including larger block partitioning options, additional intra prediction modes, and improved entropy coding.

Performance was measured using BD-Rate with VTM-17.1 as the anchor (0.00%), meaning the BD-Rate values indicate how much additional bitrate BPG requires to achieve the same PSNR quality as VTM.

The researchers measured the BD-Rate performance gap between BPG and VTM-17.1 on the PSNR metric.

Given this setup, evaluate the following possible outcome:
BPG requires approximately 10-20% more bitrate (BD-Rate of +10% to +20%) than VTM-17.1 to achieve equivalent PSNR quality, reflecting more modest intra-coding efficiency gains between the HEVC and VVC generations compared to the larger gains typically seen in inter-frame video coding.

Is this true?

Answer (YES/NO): NO